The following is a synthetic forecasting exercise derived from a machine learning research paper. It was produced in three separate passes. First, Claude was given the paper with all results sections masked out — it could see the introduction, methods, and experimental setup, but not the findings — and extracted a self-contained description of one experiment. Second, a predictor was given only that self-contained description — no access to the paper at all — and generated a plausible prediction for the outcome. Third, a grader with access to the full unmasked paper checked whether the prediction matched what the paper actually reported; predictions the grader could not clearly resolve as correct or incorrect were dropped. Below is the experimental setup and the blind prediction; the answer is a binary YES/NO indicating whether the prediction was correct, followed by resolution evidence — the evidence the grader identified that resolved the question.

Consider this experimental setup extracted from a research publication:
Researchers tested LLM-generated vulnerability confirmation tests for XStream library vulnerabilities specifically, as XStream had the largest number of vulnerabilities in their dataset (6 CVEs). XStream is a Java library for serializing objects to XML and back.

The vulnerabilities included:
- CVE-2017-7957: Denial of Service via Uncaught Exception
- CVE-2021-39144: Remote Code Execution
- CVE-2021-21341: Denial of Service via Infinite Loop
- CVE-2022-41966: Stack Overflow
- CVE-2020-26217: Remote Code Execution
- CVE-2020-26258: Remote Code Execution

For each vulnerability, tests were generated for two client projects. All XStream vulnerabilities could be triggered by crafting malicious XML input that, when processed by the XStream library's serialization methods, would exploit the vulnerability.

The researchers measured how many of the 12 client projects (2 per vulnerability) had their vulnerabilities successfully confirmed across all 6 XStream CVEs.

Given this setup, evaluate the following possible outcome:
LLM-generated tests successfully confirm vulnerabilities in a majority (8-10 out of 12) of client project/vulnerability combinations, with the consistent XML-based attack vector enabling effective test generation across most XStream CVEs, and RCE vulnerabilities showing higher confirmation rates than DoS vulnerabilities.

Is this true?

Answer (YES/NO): NO